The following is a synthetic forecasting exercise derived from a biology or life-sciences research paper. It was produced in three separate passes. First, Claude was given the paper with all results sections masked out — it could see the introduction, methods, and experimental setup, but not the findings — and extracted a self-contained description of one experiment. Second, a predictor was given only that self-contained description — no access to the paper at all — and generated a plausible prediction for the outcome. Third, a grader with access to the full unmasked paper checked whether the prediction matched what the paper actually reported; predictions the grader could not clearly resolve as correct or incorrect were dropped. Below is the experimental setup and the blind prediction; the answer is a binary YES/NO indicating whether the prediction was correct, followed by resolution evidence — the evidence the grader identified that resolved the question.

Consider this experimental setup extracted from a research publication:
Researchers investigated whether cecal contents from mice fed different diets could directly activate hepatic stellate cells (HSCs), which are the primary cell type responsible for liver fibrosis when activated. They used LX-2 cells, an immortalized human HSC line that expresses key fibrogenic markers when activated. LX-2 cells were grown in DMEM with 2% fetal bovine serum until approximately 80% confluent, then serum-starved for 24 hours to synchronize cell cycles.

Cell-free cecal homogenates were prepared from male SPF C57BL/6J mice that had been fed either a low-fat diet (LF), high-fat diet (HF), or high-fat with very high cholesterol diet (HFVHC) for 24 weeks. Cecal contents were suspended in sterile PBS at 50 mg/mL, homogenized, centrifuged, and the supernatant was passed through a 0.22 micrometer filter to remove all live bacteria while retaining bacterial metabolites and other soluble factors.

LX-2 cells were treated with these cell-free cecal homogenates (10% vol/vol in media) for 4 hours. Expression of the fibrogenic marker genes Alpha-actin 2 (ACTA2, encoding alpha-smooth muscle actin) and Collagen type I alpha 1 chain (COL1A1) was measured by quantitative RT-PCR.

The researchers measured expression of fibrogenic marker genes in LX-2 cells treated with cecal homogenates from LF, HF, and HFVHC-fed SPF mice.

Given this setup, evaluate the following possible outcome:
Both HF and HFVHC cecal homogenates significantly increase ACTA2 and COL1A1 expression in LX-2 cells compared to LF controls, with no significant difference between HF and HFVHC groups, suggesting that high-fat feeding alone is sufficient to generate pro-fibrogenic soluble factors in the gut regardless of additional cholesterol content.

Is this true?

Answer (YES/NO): NO